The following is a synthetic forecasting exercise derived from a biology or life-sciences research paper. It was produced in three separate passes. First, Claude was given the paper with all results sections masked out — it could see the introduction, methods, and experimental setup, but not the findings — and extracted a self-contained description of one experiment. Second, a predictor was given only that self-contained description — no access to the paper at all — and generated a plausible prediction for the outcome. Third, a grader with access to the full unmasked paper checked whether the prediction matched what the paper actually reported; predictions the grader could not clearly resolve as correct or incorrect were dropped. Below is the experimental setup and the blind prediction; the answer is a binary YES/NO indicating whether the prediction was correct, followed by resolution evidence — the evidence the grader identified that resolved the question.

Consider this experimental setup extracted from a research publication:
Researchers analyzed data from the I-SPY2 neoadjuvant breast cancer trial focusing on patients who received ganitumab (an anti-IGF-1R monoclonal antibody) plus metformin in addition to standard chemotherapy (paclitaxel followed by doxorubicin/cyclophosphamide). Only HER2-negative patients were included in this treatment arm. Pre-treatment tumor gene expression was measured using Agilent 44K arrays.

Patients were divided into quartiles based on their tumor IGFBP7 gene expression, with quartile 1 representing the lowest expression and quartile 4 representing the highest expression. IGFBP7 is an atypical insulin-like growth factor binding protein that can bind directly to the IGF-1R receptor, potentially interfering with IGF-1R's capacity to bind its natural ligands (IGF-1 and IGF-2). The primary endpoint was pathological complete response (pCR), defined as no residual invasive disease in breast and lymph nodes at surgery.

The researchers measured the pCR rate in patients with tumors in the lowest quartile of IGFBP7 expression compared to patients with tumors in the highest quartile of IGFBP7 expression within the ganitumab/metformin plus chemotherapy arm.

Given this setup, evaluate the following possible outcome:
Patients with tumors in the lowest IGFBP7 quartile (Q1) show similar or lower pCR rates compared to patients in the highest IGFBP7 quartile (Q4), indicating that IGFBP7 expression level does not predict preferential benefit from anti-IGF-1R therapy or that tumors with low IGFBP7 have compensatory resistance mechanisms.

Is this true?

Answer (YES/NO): NO